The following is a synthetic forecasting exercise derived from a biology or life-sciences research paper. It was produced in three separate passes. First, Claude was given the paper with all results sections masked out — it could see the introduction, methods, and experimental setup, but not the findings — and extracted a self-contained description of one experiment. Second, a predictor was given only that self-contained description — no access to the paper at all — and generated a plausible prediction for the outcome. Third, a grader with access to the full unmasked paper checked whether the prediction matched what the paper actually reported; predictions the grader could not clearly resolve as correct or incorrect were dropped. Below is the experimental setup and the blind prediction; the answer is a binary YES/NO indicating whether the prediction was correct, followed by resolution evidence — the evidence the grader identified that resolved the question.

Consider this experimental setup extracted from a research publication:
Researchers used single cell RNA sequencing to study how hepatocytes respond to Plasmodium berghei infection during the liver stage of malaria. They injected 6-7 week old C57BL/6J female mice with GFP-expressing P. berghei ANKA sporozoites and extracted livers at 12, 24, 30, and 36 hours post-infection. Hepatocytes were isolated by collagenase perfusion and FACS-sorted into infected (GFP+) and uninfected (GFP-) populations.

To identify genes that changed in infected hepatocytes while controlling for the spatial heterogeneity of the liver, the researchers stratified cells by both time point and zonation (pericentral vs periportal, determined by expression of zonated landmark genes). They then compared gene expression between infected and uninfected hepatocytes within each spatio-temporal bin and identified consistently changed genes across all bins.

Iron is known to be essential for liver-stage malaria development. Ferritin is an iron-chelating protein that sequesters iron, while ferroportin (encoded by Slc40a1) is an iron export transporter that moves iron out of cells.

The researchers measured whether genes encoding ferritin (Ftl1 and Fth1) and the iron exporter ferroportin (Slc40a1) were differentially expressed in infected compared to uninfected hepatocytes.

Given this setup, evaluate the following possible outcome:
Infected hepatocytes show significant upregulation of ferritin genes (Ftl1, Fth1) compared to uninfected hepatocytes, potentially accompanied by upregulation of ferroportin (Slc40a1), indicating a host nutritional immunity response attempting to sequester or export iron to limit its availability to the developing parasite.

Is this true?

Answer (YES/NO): YES